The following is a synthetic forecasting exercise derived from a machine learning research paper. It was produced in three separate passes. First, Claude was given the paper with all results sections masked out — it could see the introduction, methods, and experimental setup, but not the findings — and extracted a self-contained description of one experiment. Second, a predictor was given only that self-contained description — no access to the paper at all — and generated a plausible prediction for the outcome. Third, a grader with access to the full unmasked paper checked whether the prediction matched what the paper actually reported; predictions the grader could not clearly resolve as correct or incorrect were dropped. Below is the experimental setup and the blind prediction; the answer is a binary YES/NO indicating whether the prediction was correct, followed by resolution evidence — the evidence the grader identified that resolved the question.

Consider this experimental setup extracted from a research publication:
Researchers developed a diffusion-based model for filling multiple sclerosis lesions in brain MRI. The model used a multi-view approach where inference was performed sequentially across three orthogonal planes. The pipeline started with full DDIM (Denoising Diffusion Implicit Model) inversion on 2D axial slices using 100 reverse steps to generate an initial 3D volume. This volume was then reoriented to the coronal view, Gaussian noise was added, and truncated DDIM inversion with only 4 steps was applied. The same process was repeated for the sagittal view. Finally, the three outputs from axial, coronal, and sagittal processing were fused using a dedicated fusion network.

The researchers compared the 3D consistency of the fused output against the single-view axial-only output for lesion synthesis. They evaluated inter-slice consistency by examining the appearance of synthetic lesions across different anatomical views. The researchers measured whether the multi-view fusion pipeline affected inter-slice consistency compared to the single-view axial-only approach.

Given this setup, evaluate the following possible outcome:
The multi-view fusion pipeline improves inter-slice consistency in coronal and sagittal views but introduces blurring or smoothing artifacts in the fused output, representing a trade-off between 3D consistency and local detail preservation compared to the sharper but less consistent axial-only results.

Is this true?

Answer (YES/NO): NO